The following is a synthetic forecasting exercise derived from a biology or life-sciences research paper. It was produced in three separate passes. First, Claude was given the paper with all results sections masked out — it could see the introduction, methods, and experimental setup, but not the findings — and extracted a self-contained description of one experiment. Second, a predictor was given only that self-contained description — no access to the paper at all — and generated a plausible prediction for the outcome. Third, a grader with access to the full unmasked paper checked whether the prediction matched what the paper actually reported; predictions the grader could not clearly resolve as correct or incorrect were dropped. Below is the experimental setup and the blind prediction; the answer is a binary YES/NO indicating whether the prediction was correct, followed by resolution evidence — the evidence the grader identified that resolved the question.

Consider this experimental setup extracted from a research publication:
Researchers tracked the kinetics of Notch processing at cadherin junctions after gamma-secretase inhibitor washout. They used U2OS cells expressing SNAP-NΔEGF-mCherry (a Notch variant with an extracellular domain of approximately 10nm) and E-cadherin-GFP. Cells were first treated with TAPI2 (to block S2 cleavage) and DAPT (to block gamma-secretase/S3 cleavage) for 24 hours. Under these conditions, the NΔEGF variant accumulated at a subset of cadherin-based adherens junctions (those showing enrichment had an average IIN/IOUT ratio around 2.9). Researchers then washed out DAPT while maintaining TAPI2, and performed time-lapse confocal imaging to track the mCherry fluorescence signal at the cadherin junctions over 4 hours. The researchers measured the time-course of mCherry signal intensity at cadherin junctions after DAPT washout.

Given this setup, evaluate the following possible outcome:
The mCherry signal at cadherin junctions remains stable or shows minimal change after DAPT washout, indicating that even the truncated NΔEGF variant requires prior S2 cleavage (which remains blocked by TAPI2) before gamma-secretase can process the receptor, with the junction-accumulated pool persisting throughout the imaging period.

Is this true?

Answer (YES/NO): NO